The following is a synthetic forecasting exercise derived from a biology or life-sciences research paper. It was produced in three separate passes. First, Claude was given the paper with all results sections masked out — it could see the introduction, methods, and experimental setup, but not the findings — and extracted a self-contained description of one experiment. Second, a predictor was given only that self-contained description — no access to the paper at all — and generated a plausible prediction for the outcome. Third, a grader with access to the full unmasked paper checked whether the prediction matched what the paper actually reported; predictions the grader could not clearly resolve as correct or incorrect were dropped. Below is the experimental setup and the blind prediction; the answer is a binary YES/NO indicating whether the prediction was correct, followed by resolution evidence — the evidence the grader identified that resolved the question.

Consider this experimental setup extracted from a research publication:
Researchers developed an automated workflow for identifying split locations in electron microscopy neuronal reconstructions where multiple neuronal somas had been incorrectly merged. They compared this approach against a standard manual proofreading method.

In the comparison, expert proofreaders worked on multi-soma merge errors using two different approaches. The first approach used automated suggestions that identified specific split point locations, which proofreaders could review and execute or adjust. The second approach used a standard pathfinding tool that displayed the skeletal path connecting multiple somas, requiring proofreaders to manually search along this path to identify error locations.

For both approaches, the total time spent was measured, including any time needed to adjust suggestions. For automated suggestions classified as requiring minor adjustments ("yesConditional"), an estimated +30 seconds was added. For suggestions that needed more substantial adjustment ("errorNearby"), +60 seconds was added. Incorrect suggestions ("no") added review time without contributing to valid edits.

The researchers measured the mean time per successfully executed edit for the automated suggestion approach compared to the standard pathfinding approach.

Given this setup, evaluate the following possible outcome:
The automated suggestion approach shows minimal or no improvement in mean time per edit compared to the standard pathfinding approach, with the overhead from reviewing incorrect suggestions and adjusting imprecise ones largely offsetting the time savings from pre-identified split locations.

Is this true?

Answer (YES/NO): NO